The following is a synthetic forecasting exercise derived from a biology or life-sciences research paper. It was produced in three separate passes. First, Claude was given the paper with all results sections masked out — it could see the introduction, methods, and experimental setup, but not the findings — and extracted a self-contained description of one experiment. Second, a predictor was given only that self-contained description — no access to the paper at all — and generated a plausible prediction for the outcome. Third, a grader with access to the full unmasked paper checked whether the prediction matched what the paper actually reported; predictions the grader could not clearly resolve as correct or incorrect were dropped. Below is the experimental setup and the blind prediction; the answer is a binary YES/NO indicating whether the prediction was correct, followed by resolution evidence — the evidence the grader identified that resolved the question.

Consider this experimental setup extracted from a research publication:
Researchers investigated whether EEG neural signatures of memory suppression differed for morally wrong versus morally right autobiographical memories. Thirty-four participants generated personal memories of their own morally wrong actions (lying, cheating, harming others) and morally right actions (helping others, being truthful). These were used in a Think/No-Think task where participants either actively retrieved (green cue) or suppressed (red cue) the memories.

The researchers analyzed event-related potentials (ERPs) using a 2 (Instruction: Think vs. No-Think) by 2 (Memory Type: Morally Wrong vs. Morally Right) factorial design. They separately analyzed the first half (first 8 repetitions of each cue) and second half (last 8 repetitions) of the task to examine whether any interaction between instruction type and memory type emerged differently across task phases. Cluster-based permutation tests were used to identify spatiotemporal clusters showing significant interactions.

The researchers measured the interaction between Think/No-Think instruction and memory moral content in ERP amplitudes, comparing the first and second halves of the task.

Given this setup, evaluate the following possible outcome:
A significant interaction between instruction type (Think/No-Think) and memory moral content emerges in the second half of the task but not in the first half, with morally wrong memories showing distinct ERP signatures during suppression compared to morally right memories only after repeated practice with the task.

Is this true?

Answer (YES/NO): NO